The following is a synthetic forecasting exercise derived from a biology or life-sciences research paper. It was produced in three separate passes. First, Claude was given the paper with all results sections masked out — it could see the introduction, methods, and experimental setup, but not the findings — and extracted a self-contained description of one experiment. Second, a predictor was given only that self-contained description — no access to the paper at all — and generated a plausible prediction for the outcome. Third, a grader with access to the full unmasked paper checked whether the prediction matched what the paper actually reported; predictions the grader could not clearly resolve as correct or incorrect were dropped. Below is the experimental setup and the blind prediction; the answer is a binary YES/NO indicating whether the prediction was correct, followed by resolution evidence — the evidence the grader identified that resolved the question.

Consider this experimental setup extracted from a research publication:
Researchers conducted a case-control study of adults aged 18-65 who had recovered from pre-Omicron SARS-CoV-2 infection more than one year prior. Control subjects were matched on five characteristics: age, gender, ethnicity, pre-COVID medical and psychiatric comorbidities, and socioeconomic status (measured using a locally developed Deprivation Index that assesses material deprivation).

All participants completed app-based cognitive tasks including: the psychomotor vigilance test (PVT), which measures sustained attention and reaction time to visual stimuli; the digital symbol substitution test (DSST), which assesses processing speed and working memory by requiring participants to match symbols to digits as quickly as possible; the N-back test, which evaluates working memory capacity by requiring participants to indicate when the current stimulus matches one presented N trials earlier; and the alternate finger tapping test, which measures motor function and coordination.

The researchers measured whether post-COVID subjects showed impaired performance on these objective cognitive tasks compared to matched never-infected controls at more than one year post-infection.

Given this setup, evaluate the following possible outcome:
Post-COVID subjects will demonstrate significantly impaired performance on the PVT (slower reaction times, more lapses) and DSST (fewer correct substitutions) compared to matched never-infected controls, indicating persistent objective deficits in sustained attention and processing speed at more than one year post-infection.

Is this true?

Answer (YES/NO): NO